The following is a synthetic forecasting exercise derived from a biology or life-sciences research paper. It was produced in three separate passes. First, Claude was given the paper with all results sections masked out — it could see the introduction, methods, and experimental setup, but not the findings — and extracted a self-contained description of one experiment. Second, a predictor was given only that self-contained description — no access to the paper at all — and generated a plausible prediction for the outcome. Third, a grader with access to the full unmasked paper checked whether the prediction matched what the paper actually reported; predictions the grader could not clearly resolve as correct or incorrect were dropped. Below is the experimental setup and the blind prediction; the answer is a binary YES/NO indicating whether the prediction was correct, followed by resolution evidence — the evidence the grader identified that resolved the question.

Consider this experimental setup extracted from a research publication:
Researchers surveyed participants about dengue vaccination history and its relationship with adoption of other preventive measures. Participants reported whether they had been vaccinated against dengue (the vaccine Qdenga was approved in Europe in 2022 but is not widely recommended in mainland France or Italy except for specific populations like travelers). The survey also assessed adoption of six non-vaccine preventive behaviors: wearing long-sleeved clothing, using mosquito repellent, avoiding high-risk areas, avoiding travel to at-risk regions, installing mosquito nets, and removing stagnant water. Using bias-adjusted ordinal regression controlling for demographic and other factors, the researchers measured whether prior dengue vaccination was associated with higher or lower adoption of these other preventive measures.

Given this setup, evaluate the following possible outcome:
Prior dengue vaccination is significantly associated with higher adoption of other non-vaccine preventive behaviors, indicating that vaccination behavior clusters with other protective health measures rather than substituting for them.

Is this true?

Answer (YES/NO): YES